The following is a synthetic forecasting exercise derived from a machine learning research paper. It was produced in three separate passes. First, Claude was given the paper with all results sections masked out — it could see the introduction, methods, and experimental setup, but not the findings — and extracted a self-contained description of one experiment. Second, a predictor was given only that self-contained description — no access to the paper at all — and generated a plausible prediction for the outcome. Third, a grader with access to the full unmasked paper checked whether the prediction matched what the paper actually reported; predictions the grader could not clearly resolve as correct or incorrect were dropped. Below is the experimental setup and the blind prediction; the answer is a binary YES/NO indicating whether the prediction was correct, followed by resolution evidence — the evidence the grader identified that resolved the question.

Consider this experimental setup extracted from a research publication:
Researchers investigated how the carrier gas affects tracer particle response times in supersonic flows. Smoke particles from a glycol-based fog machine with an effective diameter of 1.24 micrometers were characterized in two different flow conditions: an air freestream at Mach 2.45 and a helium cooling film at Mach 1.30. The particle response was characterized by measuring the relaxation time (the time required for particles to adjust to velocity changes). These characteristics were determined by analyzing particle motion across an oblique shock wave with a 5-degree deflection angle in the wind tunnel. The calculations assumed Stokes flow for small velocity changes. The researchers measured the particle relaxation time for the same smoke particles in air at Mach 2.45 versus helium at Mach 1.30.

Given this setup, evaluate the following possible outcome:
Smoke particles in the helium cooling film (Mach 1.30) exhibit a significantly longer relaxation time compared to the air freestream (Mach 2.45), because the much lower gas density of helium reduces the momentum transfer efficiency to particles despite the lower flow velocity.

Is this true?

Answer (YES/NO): NO